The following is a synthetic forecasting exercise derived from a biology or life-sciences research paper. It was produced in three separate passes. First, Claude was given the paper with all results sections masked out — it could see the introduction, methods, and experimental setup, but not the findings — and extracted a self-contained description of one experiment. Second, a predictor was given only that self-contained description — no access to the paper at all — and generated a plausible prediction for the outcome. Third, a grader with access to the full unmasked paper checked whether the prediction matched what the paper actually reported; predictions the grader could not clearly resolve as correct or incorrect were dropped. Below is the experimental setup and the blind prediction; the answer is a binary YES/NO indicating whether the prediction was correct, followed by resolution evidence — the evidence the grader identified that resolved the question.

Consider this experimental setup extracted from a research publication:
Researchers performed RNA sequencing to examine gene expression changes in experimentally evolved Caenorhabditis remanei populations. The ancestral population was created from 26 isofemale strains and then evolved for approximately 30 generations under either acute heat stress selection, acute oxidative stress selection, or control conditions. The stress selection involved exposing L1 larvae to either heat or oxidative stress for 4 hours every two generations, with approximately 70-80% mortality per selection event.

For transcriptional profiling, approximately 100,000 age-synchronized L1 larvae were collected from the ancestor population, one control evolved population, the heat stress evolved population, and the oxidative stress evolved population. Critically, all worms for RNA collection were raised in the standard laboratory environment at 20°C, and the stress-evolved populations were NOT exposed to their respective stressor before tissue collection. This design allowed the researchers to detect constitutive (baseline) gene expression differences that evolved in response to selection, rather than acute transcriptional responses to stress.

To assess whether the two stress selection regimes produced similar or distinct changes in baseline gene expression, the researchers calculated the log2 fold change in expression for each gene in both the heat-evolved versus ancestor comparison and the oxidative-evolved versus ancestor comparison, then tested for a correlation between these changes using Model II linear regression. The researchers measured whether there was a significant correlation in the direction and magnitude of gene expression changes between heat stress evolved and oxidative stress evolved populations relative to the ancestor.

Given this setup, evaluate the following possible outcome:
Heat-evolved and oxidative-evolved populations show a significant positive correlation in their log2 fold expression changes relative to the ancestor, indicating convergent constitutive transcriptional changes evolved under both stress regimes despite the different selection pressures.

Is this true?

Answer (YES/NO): NO